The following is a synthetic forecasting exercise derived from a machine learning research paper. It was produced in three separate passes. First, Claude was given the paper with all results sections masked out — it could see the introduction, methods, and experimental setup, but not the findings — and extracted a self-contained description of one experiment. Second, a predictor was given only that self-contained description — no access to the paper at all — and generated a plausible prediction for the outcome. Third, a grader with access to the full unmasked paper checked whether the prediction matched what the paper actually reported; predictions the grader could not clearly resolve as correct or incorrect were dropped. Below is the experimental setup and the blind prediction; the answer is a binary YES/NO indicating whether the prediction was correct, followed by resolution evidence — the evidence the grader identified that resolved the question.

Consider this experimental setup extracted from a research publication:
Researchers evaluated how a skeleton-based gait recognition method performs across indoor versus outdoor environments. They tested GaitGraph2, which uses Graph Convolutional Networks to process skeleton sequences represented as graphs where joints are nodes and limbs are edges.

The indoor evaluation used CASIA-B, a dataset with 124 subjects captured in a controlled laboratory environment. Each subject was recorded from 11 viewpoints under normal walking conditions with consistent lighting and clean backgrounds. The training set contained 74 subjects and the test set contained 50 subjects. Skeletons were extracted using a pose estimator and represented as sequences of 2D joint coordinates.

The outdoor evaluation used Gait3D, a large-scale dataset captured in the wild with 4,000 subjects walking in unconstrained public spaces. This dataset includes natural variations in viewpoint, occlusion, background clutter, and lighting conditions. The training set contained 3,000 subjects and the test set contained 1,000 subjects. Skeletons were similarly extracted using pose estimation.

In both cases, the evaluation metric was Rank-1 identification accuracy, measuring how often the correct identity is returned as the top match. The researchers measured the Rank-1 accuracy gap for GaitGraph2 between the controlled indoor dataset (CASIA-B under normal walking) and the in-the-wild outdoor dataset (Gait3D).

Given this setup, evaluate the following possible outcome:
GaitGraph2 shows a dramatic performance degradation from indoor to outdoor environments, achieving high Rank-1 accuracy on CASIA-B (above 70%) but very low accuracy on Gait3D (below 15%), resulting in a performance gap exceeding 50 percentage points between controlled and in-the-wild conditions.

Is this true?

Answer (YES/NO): YES